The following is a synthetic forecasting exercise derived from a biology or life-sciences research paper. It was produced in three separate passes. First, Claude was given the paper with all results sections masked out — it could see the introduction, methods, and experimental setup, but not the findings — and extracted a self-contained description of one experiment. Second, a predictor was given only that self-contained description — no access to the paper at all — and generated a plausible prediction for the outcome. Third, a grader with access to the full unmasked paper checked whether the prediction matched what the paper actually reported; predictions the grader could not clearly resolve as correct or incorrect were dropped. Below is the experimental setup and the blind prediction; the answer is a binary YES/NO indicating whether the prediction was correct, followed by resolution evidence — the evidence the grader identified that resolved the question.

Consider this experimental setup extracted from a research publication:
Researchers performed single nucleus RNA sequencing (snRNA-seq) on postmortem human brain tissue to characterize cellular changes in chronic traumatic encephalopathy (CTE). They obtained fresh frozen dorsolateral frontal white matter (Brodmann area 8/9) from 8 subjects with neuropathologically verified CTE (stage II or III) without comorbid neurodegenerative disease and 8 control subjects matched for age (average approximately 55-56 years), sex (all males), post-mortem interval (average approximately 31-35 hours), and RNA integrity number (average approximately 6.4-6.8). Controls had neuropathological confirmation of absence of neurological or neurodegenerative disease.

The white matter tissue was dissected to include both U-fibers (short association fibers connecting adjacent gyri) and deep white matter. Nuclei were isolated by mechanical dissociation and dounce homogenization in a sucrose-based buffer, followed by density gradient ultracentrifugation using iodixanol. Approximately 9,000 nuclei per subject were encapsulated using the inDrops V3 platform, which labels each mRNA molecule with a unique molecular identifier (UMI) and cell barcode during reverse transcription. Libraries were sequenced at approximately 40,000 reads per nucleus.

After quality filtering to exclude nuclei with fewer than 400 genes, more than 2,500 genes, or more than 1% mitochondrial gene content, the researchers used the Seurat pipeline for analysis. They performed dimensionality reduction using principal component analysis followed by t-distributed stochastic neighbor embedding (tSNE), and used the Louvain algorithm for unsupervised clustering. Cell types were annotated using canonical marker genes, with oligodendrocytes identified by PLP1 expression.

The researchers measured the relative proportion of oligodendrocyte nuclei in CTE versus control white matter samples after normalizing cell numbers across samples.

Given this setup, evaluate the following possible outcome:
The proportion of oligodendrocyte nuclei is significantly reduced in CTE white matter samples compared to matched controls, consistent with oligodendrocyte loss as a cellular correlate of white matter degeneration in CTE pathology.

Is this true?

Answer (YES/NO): YES